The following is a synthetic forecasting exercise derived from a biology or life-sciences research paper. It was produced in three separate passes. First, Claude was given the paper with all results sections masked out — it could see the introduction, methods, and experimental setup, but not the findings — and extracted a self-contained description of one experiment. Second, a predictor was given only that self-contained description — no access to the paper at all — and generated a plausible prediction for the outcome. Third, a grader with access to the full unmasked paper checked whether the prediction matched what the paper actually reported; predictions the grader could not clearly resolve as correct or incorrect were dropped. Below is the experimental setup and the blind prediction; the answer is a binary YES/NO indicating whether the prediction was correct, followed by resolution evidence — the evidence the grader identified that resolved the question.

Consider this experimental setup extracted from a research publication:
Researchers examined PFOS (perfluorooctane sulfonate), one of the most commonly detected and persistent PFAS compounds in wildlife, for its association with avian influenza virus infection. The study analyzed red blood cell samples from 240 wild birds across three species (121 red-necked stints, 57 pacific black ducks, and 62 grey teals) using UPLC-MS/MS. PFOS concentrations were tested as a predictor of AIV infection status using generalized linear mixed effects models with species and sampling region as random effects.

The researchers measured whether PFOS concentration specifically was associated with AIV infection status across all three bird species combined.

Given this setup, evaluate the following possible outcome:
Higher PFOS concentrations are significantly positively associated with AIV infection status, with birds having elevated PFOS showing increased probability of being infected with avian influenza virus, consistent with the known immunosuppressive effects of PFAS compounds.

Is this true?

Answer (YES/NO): NO